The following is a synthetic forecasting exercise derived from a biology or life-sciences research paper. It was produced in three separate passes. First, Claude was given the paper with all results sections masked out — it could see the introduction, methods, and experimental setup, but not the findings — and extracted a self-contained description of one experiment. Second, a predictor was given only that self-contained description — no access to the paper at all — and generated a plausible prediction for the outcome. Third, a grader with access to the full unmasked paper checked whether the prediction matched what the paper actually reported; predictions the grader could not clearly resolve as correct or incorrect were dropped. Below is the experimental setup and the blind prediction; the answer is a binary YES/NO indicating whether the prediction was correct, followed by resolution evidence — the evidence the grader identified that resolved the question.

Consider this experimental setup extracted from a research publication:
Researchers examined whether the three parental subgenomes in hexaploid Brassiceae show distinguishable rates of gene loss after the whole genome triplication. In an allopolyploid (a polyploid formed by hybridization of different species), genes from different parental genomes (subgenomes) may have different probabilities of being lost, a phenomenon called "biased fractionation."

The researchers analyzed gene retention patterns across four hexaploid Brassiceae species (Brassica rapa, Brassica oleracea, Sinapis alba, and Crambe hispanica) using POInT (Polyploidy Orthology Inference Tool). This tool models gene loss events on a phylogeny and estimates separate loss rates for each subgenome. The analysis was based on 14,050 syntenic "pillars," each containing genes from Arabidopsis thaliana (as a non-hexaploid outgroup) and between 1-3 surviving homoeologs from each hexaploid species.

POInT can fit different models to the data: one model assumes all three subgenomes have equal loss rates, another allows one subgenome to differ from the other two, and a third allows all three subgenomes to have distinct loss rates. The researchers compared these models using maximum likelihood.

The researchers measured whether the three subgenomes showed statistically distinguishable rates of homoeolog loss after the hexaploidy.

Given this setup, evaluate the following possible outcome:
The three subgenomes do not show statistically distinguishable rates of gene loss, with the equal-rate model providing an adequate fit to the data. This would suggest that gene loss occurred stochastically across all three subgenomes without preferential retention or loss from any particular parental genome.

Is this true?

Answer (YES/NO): NO